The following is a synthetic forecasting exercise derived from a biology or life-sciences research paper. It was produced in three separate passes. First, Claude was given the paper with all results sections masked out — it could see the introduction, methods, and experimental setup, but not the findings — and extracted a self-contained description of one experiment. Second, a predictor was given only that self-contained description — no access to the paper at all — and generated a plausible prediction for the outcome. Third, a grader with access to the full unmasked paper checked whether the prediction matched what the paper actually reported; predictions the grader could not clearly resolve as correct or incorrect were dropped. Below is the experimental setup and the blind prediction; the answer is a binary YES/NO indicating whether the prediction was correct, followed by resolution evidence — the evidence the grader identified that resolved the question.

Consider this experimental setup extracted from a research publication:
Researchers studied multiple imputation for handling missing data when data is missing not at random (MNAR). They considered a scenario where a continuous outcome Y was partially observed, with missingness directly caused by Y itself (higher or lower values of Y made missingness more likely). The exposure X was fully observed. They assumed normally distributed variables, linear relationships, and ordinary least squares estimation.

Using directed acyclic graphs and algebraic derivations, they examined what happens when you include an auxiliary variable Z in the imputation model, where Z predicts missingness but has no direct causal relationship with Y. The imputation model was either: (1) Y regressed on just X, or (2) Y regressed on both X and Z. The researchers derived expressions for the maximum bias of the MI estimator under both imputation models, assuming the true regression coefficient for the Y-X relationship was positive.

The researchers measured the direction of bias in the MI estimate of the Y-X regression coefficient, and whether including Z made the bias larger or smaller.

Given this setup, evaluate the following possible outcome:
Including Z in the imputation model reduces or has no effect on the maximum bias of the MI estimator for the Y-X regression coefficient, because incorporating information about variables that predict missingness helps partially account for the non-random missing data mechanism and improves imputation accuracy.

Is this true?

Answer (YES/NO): NO